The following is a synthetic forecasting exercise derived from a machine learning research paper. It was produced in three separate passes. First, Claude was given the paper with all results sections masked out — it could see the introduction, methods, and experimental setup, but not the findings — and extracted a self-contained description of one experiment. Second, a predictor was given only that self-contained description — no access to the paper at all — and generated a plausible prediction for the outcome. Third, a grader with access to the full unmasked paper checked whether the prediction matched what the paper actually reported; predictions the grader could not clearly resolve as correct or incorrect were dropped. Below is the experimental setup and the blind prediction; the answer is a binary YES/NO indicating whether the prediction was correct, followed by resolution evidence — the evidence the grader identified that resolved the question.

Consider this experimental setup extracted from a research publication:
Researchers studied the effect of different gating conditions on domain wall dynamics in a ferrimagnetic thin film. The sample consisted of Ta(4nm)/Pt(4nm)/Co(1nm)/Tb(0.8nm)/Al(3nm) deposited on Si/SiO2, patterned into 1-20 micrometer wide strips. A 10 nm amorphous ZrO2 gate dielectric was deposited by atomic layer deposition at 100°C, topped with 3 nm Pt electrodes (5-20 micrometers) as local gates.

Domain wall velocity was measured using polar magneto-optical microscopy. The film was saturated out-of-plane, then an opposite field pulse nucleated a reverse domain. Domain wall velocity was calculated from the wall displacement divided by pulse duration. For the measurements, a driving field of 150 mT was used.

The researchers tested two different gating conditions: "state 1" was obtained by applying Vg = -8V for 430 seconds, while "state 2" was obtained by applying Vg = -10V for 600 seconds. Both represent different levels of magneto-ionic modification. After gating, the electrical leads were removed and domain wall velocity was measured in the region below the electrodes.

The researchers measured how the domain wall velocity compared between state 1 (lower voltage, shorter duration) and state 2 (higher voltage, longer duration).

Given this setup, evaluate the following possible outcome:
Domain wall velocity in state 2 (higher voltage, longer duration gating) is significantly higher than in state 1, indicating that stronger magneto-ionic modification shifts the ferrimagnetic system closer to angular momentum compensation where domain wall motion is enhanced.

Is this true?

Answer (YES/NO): NO